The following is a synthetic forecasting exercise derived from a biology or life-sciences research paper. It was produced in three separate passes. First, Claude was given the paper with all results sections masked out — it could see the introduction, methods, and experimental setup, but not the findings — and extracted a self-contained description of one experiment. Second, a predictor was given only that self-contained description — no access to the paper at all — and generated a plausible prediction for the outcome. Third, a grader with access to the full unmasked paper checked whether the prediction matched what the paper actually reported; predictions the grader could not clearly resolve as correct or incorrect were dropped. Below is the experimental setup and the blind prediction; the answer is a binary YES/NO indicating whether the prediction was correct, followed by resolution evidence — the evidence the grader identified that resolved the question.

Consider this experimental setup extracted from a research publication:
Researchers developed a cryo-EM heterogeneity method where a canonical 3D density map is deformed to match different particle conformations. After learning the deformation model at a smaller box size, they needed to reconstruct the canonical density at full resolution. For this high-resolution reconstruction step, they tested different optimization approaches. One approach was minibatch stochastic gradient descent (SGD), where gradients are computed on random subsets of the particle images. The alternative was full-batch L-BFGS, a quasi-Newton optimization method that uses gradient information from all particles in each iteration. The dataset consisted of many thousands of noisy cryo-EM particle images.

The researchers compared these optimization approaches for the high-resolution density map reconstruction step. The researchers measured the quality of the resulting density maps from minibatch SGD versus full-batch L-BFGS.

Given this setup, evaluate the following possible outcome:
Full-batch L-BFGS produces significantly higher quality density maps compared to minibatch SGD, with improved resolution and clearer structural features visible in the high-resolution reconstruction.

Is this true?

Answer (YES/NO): YES